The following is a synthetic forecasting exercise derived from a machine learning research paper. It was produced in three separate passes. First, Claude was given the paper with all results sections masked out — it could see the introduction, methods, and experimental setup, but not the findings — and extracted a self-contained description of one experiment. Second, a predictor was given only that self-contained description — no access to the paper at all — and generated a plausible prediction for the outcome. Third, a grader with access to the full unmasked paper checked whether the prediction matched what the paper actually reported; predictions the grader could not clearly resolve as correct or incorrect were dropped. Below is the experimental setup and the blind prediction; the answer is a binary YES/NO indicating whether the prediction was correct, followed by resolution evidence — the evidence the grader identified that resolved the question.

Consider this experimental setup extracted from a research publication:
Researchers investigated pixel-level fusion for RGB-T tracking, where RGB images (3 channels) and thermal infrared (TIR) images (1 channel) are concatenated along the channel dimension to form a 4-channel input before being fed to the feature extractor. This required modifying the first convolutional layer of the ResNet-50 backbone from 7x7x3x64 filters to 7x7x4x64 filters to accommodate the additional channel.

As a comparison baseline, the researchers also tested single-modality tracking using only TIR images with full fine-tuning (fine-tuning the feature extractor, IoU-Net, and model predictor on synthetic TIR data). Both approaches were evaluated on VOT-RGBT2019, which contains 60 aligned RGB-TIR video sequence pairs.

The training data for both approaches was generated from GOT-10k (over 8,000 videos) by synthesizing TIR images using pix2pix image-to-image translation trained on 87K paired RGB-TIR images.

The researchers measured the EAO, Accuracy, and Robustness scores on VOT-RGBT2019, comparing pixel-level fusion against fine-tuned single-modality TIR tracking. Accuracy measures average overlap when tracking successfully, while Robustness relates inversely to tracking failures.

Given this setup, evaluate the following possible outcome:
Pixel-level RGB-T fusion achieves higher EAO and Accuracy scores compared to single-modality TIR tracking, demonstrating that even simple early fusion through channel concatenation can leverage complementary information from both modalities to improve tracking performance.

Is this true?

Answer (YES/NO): NO